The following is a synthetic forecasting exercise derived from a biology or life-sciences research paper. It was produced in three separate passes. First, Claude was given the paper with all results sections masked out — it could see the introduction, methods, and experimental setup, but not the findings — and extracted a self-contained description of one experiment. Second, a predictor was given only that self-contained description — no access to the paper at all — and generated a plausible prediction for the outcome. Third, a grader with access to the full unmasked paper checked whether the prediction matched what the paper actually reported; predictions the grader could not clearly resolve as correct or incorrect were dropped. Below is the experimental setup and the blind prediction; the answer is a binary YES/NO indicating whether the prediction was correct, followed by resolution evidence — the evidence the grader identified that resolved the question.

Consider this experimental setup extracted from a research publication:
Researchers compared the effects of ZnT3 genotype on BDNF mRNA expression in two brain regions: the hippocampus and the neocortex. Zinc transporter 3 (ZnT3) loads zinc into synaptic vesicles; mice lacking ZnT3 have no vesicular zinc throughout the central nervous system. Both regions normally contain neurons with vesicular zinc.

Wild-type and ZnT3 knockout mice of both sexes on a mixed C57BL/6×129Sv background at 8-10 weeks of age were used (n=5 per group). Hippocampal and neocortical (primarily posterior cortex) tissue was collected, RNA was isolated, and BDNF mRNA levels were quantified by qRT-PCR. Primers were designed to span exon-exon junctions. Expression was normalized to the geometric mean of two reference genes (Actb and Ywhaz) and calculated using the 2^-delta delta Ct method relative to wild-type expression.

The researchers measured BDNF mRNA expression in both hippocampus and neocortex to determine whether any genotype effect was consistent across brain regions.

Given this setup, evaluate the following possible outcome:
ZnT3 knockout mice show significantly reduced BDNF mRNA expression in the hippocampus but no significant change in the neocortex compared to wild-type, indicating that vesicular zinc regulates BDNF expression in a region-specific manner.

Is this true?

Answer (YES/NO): NO